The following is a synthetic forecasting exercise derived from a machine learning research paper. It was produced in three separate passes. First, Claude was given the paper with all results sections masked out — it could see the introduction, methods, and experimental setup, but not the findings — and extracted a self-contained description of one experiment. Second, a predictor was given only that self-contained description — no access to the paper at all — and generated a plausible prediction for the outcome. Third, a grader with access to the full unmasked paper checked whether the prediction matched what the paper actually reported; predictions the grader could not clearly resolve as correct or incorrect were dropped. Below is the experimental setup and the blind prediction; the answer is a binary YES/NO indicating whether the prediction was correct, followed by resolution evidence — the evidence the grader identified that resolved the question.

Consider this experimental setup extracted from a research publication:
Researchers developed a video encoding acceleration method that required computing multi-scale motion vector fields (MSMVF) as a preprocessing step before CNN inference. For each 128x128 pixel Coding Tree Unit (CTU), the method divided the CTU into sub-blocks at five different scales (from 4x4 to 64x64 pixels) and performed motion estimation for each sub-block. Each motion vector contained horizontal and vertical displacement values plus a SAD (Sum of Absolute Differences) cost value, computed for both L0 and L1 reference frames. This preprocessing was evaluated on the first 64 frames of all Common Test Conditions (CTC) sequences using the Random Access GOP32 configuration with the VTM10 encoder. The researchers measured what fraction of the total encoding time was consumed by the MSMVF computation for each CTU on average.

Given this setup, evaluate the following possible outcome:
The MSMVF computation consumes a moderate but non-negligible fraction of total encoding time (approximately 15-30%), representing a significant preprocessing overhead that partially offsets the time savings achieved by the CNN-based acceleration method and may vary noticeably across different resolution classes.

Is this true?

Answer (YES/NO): NO